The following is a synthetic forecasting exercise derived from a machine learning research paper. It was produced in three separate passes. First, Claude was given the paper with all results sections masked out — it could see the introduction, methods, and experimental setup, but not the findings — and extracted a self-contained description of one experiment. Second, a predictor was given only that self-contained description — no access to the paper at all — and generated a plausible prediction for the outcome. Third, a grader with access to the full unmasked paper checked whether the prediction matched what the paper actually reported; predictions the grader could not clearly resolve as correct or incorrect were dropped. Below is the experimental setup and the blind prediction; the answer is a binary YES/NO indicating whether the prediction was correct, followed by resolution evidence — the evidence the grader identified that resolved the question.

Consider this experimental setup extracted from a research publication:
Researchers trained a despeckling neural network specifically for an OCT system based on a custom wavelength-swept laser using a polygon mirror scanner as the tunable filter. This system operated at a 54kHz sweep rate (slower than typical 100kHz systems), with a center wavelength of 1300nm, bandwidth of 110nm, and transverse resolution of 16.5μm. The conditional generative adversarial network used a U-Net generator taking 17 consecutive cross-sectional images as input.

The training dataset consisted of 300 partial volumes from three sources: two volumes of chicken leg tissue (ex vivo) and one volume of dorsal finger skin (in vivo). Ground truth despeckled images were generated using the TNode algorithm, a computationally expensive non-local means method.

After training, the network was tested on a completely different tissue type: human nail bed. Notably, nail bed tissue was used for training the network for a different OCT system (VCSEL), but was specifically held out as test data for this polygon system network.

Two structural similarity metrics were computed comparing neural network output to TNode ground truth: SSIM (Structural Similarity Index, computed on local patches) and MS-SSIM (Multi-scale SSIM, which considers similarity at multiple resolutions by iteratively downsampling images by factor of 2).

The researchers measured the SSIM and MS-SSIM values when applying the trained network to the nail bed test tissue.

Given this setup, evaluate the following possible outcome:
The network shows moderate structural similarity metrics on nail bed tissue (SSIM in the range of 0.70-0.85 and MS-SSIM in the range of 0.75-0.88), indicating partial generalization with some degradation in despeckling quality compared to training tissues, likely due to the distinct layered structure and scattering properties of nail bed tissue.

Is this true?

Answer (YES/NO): NO